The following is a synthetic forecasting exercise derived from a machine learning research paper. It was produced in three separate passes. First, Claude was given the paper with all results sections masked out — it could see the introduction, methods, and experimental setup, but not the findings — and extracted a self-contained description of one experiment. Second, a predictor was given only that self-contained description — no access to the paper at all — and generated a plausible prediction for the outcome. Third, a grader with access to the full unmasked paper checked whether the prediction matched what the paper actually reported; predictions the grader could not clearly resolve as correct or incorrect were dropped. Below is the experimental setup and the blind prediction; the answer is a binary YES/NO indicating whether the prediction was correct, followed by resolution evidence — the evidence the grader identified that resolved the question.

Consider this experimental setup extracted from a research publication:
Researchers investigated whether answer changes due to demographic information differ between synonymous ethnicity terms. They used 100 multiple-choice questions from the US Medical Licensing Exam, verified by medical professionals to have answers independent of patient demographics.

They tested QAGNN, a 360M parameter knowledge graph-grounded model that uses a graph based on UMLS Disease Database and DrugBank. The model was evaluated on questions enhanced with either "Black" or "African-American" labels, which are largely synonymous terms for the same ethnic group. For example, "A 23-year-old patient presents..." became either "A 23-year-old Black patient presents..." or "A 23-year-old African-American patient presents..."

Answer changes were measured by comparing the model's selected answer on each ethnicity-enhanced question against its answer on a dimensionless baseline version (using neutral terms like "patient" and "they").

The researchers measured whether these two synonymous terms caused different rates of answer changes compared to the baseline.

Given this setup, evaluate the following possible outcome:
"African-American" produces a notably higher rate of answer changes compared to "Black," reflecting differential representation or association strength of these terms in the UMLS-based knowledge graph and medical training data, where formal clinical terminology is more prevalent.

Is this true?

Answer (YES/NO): YES